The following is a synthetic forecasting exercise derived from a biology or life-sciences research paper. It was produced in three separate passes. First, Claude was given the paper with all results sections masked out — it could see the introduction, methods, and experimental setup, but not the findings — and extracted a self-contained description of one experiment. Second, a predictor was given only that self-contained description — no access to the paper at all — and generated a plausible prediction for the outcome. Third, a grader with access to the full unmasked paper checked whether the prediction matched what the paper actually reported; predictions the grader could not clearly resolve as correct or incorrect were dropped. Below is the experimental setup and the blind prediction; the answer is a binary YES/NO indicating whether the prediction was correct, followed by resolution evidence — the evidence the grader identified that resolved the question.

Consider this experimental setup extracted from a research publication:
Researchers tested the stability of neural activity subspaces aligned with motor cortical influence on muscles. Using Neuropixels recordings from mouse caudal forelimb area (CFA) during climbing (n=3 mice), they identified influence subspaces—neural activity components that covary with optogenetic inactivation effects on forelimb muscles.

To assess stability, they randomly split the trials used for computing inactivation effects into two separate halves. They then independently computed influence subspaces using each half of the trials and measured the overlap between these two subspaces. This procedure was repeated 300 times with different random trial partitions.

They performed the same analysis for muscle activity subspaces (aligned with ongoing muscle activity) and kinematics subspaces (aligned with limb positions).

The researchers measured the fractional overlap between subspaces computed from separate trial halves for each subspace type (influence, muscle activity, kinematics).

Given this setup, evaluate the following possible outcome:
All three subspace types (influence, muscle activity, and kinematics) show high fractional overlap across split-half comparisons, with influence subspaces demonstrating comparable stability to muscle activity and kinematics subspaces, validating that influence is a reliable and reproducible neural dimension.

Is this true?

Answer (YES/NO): NO